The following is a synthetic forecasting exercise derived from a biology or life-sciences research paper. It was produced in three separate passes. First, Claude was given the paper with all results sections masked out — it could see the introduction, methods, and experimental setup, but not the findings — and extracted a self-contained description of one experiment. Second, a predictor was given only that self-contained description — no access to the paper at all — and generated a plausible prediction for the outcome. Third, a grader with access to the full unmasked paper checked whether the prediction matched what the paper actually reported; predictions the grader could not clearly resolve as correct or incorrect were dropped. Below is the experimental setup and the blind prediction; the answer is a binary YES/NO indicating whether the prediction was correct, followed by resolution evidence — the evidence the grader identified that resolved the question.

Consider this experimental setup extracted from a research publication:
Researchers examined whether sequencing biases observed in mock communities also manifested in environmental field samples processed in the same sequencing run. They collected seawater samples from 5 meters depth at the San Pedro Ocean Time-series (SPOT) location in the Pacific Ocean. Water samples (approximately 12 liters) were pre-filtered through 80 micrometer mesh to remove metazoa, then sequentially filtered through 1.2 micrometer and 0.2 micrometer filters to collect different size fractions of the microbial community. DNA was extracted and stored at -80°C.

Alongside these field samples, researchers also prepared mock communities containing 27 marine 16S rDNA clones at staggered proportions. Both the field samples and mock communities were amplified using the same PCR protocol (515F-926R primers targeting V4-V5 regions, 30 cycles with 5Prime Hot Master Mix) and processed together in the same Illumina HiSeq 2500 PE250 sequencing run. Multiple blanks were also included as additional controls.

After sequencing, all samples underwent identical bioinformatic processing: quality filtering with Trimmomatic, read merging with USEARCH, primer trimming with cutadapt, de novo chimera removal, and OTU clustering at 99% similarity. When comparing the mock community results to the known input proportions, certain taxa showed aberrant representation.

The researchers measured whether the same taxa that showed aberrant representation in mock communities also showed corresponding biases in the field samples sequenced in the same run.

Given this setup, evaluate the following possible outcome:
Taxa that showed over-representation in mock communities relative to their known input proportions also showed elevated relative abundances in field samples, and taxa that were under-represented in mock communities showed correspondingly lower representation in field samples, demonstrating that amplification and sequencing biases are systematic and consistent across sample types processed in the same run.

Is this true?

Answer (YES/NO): YES